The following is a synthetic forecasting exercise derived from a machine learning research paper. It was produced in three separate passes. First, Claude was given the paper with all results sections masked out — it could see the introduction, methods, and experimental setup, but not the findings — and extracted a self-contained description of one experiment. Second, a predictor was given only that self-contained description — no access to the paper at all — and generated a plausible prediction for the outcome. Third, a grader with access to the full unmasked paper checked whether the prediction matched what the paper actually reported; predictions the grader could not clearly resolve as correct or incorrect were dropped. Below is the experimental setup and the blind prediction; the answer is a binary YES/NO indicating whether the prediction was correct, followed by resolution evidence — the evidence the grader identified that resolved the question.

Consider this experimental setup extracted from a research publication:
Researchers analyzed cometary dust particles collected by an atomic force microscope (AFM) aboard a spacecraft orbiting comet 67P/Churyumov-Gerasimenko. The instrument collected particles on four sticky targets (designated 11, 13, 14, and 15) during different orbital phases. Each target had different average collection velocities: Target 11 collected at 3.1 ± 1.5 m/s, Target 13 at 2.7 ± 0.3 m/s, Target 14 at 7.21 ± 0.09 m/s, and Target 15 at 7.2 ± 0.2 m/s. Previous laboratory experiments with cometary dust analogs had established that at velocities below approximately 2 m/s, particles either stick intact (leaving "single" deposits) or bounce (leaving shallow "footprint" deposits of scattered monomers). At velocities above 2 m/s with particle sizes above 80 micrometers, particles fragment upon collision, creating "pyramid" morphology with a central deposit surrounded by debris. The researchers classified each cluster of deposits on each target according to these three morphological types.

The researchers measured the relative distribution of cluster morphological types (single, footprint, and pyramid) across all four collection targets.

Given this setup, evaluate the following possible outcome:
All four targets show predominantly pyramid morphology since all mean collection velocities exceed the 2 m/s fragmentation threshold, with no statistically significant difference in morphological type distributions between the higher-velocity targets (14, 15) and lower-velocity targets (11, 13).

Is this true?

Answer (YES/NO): NO